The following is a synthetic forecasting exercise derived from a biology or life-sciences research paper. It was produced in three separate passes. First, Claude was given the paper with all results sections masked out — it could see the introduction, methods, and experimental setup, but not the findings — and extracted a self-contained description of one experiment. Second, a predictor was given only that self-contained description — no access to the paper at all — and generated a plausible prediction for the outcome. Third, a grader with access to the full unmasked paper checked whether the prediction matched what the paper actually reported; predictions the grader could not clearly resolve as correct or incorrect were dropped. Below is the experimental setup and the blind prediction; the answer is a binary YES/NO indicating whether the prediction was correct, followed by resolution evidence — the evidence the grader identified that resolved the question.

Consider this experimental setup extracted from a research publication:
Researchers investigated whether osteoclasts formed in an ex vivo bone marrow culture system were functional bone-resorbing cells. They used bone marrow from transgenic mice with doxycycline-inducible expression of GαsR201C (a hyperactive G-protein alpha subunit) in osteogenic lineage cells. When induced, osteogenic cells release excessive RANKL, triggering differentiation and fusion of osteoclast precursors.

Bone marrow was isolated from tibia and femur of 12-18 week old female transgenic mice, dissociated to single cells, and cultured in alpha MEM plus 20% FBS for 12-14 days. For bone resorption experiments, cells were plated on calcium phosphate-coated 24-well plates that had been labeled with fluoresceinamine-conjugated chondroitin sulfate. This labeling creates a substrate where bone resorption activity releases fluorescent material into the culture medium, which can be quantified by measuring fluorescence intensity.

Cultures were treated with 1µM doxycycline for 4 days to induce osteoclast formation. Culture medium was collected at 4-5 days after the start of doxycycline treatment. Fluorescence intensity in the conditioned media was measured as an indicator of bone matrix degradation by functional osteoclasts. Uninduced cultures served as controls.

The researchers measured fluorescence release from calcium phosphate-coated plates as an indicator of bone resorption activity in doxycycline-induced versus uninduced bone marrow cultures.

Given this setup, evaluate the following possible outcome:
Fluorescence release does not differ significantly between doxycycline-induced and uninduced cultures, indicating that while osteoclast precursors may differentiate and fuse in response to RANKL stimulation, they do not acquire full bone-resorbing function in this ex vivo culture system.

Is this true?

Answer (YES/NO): NO